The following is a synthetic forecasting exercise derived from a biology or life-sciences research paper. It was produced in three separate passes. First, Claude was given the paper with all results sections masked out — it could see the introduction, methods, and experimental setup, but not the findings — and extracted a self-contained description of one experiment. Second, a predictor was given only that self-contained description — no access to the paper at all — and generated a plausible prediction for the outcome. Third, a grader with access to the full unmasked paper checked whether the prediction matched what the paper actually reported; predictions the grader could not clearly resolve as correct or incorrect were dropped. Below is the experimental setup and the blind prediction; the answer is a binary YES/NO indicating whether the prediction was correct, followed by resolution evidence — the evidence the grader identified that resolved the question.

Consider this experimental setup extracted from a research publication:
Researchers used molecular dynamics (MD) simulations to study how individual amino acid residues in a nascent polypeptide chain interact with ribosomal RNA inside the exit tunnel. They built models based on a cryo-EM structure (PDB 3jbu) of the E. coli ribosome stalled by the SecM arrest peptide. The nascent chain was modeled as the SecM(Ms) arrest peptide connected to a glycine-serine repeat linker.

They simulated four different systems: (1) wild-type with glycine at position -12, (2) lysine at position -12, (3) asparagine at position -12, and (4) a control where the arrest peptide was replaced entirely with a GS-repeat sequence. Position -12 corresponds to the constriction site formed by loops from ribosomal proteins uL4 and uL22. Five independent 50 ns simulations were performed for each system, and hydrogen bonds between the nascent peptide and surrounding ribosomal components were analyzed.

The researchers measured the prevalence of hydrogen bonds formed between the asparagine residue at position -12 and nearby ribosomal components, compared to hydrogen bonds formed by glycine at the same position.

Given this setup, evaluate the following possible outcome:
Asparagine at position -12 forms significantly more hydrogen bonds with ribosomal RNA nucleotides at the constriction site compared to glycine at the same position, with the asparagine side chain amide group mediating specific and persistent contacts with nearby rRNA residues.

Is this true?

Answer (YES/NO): NO